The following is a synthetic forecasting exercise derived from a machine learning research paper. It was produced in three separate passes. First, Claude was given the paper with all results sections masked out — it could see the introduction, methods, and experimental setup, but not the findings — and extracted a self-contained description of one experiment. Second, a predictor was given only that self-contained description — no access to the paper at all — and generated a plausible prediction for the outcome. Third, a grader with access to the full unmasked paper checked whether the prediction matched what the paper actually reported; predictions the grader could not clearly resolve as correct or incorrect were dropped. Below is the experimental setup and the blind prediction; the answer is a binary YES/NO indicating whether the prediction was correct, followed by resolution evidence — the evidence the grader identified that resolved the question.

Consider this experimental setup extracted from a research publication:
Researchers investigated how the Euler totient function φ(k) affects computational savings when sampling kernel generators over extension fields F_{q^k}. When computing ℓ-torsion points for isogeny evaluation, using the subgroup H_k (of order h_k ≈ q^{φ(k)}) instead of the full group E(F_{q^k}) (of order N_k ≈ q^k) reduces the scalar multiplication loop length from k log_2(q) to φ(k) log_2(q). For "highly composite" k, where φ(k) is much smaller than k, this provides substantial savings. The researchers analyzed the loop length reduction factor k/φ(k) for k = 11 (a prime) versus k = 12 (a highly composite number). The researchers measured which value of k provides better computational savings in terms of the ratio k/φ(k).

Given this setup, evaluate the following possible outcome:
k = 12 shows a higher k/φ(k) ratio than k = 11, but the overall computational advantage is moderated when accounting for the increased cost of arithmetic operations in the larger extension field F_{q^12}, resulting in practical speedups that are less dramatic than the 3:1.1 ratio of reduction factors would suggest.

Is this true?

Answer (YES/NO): NO